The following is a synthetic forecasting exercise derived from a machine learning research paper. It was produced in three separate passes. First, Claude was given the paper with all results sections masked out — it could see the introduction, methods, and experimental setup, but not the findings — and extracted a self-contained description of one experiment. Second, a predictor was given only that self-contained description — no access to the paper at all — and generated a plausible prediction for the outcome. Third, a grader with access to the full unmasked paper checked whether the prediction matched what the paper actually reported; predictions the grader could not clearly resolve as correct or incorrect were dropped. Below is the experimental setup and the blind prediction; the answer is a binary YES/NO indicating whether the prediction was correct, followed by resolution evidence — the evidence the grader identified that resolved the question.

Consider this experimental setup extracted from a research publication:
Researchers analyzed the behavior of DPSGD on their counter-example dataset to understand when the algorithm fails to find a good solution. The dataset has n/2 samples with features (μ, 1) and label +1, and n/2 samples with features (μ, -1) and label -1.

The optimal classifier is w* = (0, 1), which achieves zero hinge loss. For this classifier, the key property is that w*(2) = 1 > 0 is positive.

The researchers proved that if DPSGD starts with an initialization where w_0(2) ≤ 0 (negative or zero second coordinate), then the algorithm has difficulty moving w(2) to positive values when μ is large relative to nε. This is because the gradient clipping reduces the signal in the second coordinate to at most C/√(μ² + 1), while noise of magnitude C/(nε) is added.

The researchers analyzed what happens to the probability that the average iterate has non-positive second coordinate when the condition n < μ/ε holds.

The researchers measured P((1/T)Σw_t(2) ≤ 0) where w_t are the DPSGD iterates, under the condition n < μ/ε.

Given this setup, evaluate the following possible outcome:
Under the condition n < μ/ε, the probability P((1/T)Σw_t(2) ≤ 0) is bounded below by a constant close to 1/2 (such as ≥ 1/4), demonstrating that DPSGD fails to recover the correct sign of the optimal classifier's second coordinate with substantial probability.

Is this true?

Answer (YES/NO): NO